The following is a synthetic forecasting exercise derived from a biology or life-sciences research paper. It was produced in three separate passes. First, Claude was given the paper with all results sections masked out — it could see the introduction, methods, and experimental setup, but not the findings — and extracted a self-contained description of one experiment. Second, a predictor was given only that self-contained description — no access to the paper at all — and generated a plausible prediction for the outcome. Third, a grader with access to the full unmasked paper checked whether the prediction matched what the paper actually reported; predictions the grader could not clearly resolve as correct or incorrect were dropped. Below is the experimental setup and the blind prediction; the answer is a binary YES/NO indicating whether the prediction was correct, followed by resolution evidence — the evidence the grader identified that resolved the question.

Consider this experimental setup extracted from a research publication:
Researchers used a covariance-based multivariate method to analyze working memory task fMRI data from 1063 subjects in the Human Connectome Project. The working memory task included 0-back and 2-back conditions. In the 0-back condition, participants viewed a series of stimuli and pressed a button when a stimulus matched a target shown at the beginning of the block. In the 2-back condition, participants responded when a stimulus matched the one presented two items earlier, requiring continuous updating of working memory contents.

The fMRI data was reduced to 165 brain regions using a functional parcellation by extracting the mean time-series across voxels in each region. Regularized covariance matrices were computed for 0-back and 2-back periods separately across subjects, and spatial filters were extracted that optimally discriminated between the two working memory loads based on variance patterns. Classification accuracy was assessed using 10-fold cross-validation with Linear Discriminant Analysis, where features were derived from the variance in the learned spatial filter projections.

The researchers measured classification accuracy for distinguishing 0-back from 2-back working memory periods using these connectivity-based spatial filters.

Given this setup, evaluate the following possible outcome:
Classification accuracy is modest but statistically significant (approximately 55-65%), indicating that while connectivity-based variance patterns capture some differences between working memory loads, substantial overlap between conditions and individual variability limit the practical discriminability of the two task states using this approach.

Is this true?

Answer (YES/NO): NO